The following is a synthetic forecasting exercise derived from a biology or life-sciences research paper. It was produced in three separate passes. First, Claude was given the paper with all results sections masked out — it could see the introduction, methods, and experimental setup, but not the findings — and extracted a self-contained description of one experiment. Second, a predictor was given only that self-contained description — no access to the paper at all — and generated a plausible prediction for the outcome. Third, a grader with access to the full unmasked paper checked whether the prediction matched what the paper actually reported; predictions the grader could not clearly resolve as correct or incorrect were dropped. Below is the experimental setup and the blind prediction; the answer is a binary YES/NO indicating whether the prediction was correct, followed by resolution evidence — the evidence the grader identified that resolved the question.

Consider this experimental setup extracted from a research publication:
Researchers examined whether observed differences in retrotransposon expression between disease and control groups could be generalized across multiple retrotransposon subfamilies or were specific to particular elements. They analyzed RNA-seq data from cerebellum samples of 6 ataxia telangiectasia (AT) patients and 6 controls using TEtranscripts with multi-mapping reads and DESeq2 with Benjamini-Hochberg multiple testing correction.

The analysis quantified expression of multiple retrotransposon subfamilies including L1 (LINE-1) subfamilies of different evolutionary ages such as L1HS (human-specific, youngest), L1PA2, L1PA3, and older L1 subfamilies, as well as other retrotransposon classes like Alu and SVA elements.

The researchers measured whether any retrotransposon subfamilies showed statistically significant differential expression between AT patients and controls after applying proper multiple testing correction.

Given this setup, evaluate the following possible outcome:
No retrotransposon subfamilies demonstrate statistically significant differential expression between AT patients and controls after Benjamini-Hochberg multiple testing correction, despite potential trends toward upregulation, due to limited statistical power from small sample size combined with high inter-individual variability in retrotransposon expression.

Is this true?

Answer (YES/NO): NO